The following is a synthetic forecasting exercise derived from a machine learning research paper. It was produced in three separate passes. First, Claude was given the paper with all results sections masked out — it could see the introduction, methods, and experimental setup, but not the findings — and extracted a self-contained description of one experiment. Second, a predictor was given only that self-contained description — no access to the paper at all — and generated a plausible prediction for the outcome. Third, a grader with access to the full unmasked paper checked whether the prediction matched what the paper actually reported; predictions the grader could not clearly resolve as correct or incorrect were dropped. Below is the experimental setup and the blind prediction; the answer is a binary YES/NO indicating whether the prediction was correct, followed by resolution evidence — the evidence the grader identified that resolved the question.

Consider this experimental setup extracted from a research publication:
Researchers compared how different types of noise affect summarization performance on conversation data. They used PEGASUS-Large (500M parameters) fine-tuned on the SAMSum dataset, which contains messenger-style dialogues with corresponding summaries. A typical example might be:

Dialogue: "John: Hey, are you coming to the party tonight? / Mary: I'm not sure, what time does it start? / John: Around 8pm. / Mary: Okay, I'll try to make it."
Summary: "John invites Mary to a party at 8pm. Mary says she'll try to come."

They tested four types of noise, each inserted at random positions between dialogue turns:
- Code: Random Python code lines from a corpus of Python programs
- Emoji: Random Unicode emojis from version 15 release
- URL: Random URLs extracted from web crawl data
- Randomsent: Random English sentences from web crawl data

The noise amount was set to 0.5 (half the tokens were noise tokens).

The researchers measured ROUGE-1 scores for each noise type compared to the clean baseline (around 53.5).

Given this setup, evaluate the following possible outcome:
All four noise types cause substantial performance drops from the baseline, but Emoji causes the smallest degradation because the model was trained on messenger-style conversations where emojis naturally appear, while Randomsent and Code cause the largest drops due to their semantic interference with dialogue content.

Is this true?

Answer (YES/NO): NO